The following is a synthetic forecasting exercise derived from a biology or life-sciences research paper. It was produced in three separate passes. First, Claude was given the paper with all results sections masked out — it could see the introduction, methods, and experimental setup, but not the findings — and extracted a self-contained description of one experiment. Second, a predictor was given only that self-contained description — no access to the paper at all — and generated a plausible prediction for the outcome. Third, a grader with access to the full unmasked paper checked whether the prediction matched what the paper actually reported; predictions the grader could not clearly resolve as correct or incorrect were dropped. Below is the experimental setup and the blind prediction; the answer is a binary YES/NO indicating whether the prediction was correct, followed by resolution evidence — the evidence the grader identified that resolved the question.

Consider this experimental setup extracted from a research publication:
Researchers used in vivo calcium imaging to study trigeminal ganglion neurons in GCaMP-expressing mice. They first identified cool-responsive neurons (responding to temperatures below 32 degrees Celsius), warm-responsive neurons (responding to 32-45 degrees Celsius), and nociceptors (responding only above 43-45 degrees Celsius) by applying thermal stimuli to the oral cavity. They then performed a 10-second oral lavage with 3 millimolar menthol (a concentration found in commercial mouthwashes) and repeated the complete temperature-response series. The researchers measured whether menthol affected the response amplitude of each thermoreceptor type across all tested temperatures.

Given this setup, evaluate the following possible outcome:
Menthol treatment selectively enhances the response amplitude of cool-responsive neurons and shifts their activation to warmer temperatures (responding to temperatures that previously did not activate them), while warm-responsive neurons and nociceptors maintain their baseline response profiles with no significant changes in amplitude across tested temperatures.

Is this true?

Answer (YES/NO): NO